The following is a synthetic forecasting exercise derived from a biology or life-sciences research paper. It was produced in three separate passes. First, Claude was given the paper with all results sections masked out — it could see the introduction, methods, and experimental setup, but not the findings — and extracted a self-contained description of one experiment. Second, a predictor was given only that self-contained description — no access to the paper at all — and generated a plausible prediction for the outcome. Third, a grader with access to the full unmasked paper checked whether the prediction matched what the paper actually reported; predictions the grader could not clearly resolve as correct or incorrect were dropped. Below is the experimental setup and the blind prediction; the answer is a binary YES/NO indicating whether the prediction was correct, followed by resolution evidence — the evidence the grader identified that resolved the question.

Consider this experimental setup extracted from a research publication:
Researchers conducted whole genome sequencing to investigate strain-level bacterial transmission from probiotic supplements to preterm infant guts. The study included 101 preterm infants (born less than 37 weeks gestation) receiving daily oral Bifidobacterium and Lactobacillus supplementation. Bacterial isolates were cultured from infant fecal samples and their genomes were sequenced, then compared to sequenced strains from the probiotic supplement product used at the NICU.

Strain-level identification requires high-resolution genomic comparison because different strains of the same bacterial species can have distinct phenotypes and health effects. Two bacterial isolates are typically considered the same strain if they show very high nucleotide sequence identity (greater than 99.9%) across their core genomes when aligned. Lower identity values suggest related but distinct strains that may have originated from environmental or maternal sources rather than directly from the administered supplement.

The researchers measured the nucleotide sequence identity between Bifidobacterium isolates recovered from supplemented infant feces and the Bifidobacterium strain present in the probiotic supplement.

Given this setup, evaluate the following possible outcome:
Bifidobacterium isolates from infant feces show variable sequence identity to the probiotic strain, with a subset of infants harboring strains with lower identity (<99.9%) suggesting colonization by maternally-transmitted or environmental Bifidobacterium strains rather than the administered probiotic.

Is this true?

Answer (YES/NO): NO